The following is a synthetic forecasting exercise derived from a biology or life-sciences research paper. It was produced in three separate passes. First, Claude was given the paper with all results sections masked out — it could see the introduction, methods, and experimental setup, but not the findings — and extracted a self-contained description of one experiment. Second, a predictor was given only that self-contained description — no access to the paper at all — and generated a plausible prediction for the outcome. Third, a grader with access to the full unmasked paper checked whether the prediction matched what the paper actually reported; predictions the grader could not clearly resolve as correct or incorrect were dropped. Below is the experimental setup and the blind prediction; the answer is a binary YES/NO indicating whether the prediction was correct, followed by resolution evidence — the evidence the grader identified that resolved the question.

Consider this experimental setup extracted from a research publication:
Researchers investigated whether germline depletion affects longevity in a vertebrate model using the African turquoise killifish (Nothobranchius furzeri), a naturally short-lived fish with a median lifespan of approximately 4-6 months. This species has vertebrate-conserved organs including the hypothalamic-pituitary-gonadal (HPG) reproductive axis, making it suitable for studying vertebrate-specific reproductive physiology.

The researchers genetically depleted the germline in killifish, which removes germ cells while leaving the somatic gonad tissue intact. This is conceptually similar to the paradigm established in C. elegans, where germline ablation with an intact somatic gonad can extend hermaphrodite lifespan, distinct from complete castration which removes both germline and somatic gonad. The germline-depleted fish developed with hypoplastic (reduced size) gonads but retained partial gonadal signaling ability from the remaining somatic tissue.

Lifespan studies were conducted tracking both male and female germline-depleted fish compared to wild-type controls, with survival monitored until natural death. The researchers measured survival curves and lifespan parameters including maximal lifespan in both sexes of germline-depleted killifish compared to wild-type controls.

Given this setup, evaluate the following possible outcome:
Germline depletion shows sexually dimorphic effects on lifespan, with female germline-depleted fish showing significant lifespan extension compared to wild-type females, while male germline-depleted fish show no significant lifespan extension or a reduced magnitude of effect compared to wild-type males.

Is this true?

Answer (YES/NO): NO